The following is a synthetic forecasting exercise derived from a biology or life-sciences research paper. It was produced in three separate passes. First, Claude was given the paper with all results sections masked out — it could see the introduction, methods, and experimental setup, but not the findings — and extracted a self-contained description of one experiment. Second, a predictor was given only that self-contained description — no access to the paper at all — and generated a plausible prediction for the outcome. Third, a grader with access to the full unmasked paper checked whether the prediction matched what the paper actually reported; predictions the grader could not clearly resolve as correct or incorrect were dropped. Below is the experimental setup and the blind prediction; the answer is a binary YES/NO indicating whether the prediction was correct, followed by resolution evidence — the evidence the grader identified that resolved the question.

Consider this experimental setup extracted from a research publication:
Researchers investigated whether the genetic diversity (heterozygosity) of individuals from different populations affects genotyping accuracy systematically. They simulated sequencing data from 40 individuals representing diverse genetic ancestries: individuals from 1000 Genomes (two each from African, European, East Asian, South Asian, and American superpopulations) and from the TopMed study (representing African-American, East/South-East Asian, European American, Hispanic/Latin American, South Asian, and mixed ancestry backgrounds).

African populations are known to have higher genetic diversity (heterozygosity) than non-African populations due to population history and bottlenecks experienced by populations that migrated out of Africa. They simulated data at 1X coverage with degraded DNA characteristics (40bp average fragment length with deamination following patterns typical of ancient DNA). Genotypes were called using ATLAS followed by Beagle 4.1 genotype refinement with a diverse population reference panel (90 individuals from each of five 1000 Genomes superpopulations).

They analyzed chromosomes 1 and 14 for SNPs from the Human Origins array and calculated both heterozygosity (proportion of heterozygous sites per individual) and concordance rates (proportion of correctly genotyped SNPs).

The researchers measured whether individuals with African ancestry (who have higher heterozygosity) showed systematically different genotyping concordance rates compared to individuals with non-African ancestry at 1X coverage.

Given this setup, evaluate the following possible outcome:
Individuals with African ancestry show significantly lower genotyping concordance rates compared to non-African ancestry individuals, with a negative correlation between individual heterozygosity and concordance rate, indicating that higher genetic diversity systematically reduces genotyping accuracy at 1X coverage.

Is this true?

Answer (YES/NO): YES